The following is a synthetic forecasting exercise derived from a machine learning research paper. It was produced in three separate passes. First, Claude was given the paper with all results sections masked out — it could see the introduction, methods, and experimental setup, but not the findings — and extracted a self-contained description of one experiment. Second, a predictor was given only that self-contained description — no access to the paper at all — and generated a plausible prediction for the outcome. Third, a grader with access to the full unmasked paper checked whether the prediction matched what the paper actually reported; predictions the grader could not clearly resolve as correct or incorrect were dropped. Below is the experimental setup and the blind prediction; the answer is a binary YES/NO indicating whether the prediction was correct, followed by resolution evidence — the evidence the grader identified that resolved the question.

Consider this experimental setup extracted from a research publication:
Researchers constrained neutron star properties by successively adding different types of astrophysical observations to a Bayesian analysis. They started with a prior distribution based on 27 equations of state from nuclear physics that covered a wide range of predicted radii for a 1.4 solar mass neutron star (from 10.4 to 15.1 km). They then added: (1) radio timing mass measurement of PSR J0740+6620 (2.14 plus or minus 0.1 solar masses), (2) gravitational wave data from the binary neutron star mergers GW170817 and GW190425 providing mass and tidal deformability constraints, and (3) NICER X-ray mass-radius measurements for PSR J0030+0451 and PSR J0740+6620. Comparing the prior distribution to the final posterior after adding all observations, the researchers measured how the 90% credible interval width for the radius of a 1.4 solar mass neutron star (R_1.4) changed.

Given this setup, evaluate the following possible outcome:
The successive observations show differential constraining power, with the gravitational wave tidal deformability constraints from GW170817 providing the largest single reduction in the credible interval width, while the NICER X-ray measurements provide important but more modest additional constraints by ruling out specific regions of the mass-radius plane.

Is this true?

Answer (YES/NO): NO